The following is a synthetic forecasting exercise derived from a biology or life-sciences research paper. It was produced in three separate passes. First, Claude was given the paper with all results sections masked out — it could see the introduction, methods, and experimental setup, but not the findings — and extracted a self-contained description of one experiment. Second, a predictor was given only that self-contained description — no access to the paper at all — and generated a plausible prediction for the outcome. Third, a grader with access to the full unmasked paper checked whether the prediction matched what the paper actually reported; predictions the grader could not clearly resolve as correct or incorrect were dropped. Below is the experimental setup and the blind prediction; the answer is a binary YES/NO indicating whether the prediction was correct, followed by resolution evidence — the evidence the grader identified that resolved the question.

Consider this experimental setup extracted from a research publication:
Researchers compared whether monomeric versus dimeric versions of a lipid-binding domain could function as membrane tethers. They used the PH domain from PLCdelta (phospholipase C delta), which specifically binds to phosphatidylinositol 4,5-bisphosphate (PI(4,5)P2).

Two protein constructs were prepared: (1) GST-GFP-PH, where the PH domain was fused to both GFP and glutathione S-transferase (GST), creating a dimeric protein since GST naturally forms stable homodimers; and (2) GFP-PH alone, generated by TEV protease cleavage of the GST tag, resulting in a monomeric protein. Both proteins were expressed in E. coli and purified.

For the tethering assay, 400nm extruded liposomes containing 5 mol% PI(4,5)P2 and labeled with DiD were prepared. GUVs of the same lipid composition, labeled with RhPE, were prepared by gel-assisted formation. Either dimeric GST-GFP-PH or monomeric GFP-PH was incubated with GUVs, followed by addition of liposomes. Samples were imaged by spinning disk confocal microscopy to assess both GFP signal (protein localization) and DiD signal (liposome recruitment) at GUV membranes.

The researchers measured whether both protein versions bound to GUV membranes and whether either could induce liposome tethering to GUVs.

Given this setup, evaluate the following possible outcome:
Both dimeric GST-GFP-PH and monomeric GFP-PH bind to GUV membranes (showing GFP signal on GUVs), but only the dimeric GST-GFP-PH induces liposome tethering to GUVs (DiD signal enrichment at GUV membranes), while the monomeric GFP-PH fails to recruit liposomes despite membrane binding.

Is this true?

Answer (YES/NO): YES